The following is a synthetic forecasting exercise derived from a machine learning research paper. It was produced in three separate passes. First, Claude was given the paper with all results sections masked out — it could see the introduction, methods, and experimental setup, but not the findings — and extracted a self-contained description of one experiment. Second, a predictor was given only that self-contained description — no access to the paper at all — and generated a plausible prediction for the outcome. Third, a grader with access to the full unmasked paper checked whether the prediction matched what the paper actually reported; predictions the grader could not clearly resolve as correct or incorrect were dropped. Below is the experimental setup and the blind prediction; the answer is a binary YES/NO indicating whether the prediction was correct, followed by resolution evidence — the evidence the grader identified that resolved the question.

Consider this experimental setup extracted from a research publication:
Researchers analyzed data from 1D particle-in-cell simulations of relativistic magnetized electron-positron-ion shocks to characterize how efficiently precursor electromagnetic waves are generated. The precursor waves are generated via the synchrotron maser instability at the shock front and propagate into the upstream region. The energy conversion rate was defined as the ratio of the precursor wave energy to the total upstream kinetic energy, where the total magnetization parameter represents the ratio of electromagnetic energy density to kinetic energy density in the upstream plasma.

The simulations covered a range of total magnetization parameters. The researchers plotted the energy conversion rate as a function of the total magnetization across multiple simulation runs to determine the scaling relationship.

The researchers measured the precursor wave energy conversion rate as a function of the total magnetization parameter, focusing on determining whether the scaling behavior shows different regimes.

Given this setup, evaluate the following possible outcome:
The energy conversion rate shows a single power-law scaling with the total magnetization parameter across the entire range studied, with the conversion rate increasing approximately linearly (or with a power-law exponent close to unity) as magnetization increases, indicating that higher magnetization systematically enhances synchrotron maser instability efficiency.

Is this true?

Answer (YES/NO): NO